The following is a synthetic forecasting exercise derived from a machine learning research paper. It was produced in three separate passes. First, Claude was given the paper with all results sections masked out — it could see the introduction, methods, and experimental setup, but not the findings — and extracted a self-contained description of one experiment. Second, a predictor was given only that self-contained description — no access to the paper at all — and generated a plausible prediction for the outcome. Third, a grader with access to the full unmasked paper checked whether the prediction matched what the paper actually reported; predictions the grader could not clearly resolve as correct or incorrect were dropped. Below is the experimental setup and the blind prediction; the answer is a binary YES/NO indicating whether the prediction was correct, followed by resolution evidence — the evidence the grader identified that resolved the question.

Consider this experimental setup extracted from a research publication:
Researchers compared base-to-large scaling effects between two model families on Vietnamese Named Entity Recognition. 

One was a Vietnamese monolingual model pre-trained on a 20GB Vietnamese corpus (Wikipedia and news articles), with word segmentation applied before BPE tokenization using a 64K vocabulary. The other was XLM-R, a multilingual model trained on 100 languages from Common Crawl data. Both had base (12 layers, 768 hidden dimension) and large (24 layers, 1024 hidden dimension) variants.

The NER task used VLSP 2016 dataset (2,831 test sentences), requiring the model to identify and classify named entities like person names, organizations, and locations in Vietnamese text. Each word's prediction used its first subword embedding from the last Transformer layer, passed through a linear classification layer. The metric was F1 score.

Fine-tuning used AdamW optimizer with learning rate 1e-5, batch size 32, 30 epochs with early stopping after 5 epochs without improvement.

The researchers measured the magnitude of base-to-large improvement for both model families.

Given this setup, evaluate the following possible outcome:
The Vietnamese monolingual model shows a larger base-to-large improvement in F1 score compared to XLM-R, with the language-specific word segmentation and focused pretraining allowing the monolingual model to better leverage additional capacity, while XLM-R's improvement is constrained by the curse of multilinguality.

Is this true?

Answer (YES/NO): YES